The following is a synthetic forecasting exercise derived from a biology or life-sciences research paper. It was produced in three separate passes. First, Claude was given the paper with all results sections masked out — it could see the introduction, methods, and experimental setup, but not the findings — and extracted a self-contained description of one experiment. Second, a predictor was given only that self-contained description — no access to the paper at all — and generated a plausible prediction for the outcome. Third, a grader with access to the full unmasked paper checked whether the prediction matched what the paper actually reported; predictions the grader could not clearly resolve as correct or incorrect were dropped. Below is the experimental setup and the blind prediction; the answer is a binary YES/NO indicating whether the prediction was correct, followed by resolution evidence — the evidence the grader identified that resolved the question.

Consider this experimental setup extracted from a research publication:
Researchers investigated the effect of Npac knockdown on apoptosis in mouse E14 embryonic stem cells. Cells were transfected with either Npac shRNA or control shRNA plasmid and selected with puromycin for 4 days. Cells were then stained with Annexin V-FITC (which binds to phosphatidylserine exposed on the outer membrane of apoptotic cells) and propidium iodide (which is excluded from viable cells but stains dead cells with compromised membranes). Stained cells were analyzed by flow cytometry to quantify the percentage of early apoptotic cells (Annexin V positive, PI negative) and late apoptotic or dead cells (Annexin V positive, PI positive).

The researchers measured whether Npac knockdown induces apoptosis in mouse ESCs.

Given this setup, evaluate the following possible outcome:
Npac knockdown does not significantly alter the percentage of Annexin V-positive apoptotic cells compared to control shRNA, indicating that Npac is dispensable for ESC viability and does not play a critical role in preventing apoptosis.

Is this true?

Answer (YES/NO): NO